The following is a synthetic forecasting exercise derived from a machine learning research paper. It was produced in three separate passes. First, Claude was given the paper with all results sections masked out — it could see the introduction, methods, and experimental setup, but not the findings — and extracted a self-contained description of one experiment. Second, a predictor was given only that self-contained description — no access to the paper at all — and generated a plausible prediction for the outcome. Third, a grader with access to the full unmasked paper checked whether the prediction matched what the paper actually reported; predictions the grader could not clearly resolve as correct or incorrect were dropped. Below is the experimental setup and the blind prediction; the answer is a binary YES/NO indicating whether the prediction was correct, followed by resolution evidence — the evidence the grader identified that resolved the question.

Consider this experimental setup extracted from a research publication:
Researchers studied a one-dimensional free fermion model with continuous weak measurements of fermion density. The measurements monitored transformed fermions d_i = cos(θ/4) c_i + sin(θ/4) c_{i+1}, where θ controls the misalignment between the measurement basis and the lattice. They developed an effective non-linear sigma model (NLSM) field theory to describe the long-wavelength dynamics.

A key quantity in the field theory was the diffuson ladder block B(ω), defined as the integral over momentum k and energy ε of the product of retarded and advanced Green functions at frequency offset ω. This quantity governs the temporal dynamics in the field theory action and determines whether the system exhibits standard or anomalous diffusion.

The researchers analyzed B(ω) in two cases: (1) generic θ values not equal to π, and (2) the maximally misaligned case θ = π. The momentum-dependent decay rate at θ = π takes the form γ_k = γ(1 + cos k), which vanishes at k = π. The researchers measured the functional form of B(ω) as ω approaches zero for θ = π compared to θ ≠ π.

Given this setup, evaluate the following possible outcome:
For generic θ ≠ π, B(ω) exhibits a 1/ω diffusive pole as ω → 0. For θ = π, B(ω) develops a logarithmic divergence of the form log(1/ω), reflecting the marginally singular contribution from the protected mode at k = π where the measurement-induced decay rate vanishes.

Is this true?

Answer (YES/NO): NO